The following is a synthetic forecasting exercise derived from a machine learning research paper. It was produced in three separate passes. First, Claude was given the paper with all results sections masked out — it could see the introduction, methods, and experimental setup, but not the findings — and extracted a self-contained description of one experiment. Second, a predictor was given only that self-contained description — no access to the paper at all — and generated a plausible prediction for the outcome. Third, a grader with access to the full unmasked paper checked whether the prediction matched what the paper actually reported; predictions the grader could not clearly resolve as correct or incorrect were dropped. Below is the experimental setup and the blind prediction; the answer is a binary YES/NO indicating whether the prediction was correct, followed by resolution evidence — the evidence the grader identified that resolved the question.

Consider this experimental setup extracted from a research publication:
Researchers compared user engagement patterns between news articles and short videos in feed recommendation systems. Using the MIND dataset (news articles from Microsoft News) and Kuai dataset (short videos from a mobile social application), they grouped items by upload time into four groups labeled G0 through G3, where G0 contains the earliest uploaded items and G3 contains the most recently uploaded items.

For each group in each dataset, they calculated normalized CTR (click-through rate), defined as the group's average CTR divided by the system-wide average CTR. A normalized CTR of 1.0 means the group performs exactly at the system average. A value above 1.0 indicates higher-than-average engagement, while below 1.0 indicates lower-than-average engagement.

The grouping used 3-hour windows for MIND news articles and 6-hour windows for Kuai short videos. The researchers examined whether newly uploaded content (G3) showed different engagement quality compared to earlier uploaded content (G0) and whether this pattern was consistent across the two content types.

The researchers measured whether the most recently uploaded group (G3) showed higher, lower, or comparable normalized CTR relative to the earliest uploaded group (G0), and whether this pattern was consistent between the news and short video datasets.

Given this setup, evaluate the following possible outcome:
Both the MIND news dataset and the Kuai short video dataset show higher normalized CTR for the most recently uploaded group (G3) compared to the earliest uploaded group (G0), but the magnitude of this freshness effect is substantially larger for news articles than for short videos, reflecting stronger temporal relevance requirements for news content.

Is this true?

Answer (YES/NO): NO